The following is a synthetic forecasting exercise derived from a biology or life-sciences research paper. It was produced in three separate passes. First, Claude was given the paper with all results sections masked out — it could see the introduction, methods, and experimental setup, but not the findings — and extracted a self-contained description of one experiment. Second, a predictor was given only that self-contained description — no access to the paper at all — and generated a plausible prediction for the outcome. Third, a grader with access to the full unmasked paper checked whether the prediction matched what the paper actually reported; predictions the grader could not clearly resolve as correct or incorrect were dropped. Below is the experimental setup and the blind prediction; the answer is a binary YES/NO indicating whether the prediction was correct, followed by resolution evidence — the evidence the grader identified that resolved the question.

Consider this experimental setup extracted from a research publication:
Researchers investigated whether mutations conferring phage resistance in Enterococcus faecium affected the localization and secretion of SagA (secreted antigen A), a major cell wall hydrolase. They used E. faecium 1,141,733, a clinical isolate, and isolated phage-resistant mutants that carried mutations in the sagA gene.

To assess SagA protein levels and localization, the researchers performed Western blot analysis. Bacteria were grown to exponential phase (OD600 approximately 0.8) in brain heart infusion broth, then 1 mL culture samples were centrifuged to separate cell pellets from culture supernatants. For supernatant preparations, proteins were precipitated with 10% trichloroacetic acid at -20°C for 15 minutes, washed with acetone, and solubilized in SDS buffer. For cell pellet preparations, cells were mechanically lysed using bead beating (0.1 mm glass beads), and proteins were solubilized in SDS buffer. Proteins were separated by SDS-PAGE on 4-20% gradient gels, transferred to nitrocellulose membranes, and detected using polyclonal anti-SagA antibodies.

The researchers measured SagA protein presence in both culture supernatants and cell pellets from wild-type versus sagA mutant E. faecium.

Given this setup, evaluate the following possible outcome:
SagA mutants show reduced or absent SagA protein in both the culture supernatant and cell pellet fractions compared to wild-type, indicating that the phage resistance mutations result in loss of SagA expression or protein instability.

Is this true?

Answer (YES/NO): NO